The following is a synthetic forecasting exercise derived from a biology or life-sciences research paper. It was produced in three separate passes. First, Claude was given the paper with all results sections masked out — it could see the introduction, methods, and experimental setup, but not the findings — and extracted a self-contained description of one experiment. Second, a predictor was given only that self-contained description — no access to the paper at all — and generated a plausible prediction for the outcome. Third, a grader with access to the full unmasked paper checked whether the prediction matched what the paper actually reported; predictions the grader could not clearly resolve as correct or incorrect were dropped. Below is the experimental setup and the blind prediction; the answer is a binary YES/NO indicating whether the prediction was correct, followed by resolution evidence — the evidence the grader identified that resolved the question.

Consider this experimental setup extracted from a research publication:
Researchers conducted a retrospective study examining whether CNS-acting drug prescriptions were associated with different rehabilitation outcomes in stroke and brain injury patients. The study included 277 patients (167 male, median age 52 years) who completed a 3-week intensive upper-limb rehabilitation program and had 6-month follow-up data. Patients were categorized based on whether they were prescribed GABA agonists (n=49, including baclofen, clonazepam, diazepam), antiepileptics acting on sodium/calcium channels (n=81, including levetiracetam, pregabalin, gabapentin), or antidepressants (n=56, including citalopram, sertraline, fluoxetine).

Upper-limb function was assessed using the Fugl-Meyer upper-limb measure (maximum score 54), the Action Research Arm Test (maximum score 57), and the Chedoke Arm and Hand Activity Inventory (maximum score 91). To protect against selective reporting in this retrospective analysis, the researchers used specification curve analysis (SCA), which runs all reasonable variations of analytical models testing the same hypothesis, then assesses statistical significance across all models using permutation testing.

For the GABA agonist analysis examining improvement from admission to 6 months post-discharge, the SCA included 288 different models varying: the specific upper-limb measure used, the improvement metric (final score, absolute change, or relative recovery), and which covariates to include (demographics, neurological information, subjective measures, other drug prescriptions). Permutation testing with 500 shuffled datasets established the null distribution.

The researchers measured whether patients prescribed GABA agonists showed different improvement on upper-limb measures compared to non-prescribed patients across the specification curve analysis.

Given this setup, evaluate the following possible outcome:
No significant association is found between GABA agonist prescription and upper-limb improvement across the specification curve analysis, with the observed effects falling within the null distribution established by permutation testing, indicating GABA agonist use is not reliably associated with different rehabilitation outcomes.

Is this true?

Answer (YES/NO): YES